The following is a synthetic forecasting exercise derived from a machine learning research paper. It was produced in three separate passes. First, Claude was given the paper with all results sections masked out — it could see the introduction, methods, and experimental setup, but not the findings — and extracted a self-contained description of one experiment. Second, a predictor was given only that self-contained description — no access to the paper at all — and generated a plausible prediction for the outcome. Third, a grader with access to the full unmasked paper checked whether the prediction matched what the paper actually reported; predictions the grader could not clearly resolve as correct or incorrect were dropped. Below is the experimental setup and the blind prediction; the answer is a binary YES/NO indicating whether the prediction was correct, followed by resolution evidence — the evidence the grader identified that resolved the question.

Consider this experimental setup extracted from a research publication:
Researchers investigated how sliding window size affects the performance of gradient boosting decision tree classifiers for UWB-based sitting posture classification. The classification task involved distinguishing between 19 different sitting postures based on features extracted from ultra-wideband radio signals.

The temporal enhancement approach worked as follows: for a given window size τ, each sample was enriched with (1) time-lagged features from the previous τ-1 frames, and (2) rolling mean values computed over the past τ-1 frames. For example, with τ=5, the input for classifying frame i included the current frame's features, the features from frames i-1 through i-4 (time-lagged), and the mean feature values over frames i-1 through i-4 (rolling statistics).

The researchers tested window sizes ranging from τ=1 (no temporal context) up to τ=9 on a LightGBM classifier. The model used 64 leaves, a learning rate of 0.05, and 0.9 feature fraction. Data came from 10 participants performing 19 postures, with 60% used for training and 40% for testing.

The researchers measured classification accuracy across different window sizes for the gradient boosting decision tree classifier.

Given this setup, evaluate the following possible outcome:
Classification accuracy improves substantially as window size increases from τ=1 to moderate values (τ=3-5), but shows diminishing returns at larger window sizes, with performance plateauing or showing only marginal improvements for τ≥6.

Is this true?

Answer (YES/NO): NO